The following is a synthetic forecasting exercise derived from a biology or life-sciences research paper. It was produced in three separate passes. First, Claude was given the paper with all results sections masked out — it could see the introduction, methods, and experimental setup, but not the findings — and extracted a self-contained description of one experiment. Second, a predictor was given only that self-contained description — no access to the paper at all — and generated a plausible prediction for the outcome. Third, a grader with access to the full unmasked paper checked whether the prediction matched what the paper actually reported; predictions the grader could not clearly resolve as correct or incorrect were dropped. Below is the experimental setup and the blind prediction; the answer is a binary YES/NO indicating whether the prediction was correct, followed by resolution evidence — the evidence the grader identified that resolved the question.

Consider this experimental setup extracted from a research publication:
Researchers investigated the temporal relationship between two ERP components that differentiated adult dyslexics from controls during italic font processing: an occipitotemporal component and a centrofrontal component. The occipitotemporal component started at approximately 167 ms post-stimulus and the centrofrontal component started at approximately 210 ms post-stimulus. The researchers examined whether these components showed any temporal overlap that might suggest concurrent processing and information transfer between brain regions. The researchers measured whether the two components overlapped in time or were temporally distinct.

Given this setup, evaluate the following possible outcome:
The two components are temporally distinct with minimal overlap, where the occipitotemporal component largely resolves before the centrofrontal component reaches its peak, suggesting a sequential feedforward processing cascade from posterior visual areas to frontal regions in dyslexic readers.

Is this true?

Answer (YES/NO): NO